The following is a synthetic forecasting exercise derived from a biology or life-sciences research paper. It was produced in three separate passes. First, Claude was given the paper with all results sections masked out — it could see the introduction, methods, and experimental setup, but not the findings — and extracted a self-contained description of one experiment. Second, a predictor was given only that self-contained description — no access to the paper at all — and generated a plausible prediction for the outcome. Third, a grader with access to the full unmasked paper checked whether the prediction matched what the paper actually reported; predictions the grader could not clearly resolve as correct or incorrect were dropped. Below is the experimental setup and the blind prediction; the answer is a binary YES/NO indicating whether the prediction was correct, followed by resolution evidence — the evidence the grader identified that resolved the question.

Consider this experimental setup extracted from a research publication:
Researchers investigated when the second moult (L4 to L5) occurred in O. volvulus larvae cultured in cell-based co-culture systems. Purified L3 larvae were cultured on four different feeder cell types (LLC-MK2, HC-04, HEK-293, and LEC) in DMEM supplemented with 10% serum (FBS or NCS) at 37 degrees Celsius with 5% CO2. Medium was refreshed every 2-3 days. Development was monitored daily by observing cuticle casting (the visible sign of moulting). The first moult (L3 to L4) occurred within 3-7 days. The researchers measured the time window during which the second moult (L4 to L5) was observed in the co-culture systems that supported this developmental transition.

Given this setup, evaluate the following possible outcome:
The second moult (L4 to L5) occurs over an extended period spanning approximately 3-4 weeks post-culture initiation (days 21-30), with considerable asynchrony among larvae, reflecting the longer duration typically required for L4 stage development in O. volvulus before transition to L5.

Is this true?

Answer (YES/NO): NO